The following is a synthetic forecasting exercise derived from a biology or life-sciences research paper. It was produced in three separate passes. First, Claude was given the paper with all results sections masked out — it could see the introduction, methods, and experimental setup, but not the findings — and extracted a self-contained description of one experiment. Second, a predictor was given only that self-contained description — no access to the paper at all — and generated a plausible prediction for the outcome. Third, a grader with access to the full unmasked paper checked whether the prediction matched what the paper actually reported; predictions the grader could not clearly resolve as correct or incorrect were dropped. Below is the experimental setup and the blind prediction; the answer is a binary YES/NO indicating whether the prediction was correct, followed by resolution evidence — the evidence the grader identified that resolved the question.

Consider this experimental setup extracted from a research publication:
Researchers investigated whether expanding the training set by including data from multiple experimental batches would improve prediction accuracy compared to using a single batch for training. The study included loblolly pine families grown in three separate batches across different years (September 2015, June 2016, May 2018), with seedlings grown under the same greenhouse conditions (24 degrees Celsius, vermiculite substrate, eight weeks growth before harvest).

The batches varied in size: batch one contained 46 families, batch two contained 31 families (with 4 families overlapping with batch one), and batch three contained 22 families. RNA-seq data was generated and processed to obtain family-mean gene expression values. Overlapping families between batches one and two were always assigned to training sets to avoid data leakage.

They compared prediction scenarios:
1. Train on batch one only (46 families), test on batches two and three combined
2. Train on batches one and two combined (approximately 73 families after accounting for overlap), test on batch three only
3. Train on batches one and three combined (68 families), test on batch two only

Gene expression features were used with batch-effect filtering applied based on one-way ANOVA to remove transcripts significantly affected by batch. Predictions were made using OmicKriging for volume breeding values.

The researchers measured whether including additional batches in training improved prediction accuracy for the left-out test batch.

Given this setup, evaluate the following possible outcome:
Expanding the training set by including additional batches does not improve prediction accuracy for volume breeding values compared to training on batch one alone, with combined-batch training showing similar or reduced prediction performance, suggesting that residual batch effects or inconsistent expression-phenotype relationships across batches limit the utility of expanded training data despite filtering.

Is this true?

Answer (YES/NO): YES